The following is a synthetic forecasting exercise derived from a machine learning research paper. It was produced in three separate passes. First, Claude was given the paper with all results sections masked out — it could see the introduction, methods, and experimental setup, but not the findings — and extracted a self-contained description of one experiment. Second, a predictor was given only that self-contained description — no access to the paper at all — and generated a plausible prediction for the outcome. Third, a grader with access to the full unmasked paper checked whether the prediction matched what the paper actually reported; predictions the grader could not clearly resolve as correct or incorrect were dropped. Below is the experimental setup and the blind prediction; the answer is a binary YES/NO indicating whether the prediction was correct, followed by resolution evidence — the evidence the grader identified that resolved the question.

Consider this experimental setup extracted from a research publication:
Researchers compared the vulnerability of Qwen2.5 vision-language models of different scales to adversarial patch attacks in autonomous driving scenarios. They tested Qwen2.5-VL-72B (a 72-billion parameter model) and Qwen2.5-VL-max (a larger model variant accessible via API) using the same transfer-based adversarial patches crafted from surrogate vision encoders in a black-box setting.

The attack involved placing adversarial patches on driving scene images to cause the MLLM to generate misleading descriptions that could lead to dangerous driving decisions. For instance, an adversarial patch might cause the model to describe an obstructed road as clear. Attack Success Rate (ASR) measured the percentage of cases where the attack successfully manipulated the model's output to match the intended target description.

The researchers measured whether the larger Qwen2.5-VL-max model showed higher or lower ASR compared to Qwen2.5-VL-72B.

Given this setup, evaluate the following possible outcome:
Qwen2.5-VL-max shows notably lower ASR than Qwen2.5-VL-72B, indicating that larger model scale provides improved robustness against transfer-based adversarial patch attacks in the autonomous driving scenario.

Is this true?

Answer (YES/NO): YES